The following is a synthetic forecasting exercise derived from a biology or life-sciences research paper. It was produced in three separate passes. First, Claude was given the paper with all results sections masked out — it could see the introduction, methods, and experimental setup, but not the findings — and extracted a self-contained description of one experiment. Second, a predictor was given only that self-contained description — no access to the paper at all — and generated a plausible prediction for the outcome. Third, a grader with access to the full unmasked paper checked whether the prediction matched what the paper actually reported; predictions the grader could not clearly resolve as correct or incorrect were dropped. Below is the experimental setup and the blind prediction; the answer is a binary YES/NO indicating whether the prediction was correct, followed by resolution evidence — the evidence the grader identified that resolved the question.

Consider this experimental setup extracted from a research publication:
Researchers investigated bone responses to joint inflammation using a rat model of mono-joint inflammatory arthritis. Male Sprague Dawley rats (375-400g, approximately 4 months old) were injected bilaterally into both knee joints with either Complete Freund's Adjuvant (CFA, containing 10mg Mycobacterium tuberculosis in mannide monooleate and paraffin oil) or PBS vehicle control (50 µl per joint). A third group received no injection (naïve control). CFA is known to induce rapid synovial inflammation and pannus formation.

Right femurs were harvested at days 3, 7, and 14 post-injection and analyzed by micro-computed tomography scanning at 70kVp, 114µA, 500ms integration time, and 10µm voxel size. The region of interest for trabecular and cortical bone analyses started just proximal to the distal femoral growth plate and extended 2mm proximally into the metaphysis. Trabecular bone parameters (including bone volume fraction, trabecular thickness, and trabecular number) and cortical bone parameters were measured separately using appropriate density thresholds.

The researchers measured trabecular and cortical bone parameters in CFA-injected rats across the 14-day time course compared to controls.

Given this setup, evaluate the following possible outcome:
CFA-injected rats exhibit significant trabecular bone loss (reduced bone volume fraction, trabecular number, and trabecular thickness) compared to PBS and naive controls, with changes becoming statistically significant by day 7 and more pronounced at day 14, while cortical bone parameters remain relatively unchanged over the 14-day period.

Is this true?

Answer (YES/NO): NO